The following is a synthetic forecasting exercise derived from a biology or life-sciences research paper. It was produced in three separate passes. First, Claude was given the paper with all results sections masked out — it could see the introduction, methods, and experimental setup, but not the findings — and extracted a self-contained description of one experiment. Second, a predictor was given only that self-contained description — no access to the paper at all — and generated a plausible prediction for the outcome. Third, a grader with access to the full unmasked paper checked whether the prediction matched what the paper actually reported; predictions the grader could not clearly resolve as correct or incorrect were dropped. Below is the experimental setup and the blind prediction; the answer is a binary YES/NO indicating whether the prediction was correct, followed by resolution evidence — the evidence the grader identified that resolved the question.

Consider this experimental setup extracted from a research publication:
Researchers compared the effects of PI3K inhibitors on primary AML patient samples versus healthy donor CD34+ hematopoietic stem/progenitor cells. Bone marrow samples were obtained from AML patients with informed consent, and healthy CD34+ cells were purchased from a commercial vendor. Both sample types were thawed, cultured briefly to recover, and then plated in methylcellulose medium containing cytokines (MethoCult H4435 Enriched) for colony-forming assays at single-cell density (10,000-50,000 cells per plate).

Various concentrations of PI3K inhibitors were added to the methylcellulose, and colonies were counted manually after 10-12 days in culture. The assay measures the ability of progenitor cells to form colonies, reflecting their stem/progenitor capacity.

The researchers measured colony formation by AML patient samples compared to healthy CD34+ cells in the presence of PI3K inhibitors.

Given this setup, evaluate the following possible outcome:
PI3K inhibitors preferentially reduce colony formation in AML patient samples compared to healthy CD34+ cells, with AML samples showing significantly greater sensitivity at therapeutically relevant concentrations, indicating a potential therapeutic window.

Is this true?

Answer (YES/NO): YES